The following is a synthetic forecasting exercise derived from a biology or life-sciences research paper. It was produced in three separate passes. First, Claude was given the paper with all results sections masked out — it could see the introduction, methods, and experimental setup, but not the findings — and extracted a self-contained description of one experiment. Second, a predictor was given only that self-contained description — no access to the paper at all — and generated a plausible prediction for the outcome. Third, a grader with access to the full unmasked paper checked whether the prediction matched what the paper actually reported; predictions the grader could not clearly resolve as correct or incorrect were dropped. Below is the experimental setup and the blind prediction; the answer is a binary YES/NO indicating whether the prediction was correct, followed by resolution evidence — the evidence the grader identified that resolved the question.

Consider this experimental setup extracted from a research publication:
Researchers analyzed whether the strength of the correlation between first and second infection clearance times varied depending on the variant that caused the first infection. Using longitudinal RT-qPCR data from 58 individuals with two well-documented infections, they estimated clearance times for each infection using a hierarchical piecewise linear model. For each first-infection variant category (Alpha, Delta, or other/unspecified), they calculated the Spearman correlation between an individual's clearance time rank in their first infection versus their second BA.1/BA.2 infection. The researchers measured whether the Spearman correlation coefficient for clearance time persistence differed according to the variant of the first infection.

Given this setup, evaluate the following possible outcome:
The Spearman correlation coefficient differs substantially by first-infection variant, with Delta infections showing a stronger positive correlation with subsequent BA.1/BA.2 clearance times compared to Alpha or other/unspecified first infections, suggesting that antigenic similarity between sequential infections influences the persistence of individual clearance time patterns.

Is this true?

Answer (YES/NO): NO